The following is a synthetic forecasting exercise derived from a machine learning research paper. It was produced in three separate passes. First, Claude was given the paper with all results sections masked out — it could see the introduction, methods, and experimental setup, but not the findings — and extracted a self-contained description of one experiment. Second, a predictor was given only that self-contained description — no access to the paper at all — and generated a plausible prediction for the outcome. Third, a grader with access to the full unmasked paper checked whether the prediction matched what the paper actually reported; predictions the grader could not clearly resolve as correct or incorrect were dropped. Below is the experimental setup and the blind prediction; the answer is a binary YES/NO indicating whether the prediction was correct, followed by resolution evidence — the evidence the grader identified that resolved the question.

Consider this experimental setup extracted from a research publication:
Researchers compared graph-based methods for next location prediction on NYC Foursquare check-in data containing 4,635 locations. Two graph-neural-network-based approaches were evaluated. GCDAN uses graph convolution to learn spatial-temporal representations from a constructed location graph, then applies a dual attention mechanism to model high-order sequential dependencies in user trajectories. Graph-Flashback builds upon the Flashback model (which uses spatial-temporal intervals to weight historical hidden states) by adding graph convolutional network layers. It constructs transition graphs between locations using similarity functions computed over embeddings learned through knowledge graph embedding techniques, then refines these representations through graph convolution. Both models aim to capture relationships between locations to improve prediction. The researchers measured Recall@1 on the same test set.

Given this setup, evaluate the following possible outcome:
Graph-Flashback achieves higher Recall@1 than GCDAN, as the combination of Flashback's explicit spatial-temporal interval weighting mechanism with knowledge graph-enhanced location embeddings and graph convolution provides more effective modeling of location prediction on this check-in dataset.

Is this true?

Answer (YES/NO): YES